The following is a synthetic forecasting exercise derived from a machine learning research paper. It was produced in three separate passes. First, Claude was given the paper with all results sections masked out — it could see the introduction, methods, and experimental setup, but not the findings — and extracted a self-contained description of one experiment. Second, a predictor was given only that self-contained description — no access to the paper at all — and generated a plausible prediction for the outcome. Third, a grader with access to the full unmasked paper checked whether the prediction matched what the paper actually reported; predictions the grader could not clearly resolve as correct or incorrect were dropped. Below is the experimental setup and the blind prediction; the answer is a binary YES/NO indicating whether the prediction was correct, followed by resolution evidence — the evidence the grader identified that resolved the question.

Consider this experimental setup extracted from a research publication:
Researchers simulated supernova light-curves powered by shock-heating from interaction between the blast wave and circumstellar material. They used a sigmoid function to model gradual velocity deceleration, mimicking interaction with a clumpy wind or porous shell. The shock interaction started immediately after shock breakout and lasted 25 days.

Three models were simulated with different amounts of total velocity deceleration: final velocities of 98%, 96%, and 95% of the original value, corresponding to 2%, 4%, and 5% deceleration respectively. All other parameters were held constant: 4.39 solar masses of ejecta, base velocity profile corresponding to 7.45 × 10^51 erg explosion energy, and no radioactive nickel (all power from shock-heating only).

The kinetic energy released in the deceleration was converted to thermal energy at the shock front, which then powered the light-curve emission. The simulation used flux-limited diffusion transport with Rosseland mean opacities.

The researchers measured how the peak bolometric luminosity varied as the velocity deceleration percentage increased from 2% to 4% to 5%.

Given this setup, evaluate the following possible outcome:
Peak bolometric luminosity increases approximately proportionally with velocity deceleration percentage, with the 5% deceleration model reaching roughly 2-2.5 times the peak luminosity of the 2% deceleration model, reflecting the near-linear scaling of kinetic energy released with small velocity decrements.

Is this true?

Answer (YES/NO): NO